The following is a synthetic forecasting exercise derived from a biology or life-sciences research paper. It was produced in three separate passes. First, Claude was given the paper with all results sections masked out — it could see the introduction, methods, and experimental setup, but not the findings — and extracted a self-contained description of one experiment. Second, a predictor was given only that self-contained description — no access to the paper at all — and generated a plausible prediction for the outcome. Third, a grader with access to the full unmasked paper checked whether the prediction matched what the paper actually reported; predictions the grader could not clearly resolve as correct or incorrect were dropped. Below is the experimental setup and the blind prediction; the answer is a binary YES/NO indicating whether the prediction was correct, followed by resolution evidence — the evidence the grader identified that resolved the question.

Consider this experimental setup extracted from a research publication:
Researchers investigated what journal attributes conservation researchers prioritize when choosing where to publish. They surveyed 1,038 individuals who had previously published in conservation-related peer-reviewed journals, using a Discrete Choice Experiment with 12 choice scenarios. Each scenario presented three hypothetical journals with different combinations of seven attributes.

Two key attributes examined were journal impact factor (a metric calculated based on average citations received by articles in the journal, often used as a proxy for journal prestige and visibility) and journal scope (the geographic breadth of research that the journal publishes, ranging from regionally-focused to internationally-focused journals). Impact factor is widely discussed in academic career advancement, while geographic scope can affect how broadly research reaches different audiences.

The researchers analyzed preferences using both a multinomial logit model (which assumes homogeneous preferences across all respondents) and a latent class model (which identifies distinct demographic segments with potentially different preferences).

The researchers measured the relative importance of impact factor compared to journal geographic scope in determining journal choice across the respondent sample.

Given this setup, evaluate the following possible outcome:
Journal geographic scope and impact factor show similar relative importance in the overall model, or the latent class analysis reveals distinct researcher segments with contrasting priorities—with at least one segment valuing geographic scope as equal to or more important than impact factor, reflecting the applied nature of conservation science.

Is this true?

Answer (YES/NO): YES